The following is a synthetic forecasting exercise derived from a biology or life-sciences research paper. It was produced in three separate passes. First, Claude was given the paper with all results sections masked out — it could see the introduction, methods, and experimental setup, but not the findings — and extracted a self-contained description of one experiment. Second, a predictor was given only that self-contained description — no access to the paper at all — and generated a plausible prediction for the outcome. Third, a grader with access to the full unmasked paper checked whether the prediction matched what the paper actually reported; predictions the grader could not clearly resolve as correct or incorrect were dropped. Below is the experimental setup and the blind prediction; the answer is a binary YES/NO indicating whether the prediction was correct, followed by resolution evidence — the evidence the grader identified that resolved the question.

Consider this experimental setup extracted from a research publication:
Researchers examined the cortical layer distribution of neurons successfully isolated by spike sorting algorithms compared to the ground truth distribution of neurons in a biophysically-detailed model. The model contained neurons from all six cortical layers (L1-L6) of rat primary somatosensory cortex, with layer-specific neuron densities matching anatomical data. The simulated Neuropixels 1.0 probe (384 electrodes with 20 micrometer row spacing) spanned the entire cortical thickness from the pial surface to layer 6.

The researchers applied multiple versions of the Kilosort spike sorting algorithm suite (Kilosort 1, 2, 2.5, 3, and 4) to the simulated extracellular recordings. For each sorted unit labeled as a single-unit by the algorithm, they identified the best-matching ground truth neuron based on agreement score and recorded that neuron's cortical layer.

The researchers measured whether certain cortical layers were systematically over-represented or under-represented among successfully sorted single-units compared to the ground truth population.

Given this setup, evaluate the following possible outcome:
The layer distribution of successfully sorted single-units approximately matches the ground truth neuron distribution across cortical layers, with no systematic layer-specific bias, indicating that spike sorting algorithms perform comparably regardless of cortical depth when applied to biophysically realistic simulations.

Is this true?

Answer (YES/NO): NO